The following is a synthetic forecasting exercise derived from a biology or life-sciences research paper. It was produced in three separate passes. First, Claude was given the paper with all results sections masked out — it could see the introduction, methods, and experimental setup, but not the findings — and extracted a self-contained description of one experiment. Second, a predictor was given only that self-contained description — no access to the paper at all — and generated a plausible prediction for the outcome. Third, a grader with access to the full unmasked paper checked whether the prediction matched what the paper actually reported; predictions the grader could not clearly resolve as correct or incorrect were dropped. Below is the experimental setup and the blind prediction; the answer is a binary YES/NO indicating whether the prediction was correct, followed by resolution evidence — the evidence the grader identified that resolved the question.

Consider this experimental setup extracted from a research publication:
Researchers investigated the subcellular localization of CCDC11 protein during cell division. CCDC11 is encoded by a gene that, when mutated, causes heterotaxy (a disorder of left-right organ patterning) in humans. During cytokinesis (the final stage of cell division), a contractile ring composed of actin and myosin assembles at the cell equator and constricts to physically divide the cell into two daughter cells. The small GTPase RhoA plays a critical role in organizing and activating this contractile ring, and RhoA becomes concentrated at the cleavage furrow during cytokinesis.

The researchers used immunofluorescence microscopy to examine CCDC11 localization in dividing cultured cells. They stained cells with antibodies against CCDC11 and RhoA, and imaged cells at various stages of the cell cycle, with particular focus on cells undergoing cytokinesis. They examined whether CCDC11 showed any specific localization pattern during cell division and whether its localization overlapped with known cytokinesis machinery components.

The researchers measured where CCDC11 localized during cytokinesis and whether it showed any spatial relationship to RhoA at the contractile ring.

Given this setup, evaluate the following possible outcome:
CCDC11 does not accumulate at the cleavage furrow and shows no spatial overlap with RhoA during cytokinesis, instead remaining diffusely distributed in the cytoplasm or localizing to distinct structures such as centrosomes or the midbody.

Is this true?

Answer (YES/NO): NO